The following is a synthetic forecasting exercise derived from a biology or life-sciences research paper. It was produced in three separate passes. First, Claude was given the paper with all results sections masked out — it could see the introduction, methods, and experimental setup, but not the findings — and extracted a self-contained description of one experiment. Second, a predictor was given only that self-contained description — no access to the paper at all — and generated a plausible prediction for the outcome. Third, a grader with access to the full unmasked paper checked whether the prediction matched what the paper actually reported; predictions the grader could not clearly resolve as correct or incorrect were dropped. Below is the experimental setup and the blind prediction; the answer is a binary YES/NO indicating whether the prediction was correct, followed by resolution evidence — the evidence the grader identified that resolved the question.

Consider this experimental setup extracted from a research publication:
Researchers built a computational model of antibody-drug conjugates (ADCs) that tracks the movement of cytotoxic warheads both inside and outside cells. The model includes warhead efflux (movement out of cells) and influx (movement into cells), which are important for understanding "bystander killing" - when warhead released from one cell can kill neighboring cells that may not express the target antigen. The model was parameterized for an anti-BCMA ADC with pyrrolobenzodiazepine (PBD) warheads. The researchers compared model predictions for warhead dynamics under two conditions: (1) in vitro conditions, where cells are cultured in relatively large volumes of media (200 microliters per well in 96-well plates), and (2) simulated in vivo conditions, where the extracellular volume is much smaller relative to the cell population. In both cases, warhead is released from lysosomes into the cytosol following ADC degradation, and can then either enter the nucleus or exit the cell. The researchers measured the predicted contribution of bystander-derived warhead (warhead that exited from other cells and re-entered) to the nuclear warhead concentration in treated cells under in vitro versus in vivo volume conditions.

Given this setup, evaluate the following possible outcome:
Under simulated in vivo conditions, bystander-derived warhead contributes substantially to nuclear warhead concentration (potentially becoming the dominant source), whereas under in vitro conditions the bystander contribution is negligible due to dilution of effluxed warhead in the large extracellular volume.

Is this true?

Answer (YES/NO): YES